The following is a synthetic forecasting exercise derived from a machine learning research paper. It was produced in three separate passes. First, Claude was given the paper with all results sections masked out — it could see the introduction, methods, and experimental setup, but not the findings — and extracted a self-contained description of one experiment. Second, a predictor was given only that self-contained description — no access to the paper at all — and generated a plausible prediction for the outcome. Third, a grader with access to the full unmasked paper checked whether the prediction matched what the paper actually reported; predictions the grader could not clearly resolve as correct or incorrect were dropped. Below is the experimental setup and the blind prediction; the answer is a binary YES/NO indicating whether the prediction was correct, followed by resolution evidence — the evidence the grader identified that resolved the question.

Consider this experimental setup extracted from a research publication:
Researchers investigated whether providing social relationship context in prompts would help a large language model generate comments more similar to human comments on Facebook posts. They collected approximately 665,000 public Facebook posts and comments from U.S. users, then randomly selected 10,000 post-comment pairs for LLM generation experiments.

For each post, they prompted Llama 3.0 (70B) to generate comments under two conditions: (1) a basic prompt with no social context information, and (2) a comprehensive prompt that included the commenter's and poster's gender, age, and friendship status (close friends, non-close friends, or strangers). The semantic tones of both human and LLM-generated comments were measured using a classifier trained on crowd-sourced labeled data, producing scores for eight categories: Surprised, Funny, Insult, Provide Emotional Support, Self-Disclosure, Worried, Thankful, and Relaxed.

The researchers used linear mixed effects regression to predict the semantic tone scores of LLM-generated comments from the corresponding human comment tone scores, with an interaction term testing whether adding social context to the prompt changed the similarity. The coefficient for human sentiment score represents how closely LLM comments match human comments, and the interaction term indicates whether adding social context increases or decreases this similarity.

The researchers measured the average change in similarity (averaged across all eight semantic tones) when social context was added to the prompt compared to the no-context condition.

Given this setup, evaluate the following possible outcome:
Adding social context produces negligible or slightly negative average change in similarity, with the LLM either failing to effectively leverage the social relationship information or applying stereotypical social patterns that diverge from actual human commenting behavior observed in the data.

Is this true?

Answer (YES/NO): YES